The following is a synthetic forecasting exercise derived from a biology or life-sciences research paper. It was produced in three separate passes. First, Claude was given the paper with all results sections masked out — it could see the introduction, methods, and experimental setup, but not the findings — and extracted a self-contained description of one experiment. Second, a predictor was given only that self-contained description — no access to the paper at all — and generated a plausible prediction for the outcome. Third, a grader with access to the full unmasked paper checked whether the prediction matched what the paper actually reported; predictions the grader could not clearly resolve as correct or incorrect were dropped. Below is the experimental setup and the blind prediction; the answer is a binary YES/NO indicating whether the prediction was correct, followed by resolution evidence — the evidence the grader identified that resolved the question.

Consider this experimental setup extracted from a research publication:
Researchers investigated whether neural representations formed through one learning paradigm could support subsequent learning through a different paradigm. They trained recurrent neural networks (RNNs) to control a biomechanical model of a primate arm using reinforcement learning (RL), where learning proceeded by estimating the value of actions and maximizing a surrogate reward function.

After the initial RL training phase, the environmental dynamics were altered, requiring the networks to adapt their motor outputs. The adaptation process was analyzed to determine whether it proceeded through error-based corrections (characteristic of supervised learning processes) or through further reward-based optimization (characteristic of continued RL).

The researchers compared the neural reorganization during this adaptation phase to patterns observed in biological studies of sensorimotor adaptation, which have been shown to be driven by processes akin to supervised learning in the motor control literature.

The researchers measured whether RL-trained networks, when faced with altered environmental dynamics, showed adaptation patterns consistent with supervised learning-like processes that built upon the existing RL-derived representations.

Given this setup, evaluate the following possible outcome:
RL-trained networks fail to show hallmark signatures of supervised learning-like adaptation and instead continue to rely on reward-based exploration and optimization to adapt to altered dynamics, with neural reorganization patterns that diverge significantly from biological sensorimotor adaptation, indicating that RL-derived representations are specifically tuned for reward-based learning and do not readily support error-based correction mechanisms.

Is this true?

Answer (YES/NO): NO